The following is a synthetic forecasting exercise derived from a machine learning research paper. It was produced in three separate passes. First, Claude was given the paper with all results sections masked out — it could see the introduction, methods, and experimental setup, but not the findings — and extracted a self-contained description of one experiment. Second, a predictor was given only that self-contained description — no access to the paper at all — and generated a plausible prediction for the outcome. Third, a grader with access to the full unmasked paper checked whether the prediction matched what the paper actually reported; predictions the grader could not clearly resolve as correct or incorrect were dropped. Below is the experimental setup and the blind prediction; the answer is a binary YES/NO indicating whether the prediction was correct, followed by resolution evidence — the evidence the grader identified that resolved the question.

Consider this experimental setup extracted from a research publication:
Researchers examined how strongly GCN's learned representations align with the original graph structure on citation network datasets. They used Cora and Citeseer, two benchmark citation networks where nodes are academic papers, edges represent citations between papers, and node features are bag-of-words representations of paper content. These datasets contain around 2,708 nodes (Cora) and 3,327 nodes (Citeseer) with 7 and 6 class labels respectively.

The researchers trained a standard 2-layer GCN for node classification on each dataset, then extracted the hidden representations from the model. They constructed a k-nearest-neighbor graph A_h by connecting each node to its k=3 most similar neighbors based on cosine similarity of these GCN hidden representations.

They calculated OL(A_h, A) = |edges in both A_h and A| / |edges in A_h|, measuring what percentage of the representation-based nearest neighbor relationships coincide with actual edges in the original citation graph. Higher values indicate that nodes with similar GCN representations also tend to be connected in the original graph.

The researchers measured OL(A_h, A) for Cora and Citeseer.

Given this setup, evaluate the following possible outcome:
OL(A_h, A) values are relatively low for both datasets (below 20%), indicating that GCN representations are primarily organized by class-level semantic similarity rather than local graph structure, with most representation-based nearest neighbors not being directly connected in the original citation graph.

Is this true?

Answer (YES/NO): NO